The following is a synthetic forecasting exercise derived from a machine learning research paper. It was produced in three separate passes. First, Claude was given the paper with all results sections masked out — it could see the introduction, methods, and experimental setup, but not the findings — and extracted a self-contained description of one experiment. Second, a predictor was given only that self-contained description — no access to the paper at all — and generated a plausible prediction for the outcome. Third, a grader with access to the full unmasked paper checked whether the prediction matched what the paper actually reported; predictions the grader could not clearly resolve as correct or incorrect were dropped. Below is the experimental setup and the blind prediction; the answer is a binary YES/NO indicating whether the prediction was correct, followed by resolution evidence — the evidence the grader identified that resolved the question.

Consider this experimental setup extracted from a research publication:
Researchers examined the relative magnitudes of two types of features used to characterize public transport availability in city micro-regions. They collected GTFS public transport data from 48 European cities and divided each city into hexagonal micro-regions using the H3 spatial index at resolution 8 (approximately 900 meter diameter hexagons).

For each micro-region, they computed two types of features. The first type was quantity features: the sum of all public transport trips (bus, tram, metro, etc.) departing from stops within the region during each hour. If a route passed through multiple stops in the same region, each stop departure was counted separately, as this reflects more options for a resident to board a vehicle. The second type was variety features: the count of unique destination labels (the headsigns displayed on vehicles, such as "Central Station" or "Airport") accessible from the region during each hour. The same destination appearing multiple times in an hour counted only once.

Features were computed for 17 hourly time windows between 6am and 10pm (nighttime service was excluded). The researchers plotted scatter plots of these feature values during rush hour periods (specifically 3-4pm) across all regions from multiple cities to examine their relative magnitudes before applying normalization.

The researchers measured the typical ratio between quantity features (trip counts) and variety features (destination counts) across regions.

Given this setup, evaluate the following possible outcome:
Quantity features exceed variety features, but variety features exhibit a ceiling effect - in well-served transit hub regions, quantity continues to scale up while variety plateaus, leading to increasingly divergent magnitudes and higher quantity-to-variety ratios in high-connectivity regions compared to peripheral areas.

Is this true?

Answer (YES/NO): NO